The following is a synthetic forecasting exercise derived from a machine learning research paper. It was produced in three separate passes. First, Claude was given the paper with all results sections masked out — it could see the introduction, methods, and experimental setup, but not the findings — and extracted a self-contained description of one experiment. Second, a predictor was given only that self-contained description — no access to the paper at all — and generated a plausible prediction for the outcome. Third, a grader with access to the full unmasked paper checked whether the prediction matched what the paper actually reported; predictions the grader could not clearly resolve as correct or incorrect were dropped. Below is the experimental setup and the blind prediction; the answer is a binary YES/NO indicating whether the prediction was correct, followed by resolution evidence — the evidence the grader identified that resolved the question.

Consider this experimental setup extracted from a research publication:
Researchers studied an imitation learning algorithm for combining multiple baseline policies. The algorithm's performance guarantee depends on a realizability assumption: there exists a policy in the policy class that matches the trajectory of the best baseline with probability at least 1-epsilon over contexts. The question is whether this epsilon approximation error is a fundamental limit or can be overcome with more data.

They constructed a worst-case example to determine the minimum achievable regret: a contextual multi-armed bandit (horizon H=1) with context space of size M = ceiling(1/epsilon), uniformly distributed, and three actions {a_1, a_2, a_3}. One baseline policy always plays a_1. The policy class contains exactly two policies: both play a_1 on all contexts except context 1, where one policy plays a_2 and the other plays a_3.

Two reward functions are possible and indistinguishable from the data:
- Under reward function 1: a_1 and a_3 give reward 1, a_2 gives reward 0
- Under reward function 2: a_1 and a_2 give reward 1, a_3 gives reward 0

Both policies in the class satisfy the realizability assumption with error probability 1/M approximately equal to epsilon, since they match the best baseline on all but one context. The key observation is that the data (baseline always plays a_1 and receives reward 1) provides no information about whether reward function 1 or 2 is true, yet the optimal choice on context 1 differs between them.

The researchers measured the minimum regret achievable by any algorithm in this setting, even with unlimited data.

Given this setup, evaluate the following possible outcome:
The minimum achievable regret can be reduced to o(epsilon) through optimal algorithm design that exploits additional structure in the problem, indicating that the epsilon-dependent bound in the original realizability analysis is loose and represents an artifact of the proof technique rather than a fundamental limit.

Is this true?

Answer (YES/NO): NO